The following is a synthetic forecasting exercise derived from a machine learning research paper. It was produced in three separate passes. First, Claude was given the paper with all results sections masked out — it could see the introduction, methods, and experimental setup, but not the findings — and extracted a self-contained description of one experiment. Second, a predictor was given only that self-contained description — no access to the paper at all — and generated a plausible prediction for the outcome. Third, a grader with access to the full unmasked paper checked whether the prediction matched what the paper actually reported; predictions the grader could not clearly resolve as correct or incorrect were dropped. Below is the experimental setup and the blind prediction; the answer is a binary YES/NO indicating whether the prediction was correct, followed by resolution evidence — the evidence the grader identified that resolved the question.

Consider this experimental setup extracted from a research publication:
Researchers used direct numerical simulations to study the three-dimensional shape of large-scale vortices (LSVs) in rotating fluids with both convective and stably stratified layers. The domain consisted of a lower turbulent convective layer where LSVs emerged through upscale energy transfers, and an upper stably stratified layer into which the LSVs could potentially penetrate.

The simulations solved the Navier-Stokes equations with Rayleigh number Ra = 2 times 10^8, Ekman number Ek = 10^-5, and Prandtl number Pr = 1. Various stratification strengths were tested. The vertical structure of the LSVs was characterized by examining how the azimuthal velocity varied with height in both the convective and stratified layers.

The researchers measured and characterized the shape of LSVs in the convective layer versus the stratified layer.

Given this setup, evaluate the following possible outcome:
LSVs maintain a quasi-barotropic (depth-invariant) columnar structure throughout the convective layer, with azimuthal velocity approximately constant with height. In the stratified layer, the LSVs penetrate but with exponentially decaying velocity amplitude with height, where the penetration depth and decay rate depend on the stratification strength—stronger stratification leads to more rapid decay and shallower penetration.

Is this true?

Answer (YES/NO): YES